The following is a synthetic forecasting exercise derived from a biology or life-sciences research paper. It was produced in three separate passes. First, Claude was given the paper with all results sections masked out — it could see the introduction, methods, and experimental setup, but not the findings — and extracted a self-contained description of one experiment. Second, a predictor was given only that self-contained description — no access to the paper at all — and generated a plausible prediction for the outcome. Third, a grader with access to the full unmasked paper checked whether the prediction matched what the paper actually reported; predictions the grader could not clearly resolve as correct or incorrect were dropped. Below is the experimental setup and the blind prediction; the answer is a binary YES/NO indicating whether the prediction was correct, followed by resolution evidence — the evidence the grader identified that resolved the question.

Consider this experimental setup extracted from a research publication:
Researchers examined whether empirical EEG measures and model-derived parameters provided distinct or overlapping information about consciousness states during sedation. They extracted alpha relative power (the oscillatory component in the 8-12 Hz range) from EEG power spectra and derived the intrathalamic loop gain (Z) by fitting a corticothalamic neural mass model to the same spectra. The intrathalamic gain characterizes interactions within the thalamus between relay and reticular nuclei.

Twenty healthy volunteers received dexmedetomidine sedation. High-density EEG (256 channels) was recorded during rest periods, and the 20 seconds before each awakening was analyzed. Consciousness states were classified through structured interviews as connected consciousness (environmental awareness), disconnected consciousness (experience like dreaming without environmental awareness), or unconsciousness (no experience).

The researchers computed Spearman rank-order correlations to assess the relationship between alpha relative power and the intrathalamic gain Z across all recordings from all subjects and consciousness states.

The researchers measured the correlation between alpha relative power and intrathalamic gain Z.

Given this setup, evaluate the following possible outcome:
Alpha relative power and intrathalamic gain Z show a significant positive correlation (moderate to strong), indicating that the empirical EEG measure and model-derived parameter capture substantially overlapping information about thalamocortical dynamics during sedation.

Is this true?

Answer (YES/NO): NO